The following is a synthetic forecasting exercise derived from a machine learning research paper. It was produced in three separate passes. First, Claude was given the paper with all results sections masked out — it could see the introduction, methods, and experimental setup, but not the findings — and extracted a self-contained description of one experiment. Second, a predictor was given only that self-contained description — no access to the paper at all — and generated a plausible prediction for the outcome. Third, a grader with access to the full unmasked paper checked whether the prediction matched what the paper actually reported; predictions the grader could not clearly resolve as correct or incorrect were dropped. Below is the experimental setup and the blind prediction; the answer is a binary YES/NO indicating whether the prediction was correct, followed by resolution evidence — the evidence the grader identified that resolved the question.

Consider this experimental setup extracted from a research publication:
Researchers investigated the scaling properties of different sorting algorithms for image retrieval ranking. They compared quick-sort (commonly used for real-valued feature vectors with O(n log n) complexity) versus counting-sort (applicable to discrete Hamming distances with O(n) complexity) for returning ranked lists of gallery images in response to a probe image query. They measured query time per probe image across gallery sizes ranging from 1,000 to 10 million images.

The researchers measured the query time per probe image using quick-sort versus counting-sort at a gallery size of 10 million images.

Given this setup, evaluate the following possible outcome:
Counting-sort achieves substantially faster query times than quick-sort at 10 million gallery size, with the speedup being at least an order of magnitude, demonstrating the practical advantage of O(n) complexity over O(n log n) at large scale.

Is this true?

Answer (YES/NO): YES